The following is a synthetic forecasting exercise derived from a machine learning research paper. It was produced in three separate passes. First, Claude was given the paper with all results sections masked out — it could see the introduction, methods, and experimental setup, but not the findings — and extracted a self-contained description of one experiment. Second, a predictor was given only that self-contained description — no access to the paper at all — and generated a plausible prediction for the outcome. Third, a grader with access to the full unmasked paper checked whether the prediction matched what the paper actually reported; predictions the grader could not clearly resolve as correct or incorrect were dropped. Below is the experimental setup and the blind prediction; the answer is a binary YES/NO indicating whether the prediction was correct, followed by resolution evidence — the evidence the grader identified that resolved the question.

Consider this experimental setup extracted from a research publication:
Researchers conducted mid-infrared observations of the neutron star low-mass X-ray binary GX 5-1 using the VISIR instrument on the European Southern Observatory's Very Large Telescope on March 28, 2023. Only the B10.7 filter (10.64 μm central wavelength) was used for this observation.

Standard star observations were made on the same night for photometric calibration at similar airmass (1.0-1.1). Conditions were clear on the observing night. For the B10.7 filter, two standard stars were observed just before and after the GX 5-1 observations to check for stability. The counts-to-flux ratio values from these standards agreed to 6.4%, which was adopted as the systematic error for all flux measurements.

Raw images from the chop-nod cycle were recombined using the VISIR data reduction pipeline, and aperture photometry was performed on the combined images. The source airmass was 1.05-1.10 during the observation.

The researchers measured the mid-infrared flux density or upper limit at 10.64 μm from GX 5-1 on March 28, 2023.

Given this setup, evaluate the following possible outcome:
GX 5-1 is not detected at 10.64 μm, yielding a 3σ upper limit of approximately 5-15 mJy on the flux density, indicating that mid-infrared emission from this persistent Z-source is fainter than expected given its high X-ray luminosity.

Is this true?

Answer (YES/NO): NO